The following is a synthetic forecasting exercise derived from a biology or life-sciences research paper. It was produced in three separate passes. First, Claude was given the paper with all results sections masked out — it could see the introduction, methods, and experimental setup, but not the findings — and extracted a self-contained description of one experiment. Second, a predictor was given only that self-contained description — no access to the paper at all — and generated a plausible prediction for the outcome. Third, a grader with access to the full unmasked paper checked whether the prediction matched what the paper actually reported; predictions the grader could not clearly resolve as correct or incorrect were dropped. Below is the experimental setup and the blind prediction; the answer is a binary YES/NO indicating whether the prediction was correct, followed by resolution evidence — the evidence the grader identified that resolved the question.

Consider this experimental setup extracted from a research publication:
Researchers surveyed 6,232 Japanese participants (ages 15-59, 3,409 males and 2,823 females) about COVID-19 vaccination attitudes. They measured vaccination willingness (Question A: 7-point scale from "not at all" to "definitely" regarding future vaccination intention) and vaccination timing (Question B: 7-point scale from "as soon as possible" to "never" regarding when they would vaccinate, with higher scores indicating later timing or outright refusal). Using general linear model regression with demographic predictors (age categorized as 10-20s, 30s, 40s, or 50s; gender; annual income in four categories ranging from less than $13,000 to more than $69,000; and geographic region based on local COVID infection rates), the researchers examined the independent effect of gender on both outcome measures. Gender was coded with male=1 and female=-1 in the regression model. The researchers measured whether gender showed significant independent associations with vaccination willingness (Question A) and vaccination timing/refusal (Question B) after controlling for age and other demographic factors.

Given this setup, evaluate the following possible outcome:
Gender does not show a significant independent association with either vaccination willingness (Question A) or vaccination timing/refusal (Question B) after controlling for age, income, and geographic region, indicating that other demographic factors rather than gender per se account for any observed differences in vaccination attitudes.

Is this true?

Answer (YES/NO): NO